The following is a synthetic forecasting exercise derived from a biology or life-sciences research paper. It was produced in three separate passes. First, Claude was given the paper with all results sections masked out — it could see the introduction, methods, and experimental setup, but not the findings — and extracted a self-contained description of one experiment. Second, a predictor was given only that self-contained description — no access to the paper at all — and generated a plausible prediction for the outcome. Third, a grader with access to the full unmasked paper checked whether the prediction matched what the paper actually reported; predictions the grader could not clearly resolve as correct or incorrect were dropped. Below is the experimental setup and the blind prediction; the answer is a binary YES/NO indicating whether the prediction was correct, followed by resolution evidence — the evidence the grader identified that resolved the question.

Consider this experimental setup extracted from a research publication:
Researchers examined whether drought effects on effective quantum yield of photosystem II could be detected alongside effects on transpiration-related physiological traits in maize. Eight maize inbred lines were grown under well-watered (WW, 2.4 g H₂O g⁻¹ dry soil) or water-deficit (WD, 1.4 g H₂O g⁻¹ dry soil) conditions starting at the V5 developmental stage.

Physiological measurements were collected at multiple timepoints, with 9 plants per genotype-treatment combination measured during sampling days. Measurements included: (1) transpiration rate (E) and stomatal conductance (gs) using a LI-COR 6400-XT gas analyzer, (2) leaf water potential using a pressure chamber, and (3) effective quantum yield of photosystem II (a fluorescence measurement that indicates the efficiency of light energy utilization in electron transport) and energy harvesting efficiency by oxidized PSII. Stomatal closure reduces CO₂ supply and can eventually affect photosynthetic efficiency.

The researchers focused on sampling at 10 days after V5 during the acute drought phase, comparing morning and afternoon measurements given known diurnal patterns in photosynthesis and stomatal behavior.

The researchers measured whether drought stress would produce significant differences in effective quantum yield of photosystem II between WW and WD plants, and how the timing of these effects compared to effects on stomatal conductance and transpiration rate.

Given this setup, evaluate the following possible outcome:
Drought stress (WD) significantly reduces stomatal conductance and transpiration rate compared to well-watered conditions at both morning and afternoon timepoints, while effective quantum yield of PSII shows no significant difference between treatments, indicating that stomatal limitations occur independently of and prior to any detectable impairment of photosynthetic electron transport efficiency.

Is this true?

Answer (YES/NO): NO